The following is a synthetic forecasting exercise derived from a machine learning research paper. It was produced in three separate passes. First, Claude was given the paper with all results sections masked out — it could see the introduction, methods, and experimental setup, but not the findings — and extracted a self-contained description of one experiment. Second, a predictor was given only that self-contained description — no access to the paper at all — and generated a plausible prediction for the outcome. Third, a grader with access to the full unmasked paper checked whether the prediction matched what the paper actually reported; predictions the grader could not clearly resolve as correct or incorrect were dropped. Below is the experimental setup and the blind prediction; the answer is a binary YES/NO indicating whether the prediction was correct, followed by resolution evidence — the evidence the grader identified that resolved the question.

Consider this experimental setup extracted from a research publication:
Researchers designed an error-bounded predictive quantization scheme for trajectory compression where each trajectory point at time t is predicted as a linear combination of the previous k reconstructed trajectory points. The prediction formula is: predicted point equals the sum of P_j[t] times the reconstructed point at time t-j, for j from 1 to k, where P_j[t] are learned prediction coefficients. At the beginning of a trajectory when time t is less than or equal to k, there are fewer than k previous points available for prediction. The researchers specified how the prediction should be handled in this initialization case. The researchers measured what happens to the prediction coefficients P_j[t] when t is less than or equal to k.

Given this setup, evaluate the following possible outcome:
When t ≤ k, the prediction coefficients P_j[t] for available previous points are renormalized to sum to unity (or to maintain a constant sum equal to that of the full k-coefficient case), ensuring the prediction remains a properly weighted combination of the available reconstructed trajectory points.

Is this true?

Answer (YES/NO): NO